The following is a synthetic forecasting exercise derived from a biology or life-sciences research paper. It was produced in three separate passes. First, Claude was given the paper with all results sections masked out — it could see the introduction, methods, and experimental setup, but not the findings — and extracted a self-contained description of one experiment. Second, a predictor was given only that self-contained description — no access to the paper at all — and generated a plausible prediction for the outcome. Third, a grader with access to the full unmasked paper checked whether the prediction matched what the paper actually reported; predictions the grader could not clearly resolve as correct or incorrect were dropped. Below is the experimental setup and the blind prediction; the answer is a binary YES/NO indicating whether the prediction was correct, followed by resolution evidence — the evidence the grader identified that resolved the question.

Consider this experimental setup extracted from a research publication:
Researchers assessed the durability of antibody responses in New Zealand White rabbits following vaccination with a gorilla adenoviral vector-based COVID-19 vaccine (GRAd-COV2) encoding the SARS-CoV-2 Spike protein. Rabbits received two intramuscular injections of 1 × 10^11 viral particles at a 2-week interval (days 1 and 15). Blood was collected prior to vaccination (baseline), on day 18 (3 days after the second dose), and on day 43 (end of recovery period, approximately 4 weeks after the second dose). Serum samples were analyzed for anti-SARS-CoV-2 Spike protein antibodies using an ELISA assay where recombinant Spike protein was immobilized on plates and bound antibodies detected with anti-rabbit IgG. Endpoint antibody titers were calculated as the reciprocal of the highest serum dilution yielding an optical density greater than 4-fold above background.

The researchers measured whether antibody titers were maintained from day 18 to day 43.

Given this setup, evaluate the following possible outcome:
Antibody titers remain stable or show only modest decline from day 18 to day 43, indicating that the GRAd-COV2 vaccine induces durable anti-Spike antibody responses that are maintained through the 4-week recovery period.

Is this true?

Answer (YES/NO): YES